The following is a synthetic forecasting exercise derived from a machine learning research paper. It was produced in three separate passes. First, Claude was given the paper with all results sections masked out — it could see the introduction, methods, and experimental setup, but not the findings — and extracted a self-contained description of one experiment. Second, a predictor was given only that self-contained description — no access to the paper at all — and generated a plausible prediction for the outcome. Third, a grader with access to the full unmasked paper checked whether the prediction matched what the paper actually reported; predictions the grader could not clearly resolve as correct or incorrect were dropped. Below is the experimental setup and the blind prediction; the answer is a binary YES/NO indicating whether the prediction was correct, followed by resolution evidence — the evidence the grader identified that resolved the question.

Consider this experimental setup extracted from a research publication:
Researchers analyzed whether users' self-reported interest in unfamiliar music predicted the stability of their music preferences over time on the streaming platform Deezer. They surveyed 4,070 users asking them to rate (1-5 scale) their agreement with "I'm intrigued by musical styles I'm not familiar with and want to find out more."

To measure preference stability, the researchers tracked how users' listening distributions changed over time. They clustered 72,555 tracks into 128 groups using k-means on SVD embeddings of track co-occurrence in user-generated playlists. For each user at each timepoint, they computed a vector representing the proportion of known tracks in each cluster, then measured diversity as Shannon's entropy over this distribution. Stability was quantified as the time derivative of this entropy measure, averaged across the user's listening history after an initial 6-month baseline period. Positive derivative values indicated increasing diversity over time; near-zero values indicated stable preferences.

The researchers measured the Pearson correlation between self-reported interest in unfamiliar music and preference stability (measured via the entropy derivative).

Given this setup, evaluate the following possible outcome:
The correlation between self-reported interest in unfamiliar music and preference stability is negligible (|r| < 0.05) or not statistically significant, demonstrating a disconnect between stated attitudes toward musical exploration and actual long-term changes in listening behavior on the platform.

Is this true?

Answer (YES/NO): YES